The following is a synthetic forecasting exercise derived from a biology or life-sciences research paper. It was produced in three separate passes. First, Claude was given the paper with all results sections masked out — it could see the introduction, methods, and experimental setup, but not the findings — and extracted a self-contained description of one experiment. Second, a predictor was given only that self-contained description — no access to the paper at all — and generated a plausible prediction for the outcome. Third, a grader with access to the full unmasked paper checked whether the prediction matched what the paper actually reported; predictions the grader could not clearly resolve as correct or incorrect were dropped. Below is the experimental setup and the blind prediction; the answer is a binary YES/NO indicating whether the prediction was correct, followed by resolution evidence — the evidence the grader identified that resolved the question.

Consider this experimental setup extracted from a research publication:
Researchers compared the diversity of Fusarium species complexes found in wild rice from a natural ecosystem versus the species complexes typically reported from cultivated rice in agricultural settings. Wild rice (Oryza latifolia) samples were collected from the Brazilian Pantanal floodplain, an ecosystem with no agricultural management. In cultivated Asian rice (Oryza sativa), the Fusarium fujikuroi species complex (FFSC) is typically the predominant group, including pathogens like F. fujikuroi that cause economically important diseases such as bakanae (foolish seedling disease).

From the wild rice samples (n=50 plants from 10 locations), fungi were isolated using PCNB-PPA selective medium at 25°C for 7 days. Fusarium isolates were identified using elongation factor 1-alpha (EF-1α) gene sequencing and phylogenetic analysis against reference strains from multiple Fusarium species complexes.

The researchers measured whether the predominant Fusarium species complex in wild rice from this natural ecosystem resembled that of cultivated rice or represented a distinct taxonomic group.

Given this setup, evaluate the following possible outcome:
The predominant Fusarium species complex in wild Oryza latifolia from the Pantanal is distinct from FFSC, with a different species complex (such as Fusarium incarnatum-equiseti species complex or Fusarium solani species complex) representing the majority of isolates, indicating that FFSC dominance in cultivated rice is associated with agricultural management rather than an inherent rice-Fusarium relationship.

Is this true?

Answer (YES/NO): YES